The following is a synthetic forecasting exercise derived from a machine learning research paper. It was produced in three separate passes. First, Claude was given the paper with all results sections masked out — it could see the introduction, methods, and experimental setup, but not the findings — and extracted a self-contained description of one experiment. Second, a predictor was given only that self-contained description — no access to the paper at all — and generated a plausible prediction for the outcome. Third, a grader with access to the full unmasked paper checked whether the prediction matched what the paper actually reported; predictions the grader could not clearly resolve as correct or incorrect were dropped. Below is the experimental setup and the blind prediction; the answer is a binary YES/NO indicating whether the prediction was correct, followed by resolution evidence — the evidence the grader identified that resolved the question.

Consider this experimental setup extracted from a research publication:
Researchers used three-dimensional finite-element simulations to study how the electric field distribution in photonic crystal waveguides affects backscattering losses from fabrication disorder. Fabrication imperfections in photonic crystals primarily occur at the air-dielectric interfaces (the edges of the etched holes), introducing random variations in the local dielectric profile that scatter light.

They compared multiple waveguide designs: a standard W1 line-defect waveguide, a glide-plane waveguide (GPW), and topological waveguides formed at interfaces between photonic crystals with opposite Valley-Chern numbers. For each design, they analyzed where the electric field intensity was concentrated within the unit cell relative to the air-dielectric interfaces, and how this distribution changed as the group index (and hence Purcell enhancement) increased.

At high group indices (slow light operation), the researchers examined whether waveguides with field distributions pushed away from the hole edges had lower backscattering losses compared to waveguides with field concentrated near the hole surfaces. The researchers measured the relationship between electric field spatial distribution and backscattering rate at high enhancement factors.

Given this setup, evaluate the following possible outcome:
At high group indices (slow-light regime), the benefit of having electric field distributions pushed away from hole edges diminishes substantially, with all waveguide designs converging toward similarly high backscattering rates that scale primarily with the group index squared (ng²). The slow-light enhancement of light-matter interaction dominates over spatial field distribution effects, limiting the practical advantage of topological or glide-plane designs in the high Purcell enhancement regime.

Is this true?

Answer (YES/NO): NO